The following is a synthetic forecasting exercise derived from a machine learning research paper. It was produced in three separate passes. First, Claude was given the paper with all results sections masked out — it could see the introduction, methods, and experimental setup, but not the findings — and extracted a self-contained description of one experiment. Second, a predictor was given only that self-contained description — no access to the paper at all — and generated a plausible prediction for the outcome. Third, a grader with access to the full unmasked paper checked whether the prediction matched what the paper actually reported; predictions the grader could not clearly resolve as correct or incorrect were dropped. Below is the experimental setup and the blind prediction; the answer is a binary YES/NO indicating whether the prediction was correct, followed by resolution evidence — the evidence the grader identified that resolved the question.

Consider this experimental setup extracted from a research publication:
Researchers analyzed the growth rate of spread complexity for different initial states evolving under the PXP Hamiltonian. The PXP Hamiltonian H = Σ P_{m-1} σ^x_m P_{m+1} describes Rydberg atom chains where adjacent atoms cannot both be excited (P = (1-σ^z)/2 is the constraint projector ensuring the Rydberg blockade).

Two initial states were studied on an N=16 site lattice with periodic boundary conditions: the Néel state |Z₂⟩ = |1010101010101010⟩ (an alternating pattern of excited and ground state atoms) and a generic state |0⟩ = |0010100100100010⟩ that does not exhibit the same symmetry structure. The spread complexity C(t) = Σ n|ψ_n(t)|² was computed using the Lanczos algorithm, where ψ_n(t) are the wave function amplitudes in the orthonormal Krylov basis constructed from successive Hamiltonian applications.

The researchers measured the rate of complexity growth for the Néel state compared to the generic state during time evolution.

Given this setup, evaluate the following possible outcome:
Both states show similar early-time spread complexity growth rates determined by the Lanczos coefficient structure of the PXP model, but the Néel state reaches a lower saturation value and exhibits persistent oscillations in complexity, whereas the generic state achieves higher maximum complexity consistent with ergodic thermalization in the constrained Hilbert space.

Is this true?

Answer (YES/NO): NO